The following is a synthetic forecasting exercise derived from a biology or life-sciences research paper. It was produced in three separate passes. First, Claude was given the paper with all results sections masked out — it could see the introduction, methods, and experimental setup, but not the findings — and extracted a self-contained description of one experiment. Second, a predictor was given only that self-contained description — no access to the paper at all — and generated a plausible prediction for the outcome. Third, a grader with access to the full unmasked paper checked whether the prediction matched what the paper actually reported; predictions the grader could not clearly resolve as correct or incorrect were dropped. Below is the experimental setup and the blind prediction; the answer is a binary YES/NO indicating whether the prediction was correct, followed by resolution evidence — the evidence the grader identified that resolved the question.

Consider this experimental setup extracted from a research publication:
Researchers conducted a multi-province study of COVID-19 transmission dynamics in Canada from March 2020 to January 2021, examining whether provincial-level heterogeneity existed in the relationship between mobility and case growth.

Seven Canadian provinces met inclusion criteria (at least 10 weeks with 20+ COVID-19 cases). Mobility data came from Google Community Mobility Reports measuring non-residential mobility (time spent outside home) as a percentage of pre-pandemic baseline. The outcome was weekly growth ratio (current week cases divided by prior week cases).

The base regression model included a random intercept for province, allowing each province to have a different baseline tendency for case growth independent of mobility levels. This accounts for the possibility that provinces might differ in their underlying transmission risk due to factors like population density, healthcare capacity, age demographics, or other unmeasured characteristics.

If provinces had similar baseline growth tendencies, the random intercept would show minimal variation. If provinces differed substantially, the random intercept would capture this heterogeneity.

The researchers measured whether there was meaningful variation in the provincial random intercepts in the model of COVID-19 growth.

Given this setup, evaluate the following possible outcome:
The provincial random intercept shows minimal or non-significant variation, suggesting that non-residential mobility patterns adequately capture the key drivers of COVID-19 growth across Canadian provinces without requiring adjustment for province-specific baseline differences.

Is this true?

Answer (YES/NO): NO